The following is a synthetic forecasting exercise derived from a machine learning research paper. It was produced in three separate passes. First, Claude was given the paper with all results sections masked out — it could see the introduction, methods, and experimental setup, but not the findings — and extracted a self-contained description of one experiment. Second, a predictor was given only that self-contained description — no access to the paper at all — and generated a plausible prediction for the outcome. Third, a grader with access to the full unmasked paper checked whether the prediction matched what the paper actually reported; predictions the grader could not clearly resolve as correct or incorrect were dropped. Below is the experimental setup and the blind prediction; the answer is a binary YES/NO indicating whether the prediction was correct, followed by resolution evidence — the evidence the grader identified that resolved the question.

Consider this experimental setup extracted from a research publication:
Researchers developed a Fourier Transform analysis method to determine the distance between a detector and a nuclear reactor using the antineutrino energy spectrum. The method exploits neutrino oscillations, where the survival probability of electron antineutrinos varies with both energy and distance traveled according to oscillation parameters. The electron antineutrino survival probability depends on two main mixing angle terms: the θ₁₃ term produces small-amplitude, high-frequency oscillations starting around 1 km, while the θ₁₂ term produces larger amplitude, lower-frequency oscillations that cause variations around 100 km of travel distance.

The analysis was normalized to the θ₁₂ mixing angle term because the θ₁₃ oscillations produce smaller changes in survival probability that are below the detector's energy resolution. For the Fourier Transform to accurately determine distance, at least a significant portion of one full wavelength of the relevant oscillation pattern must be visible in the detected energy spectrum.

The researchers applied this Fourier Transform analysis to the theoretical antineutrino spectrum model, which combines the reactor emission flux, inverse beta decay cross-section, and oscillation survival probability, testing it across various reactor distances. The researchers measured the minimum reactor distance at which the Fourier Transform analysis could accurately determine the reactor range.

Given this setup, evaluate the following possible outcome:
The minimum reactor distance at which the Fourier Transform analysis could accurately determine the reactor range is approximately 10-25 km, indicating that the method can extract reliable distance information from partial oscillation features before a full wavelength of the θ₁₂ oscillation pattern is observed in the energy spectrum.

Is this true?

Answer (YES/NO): NO